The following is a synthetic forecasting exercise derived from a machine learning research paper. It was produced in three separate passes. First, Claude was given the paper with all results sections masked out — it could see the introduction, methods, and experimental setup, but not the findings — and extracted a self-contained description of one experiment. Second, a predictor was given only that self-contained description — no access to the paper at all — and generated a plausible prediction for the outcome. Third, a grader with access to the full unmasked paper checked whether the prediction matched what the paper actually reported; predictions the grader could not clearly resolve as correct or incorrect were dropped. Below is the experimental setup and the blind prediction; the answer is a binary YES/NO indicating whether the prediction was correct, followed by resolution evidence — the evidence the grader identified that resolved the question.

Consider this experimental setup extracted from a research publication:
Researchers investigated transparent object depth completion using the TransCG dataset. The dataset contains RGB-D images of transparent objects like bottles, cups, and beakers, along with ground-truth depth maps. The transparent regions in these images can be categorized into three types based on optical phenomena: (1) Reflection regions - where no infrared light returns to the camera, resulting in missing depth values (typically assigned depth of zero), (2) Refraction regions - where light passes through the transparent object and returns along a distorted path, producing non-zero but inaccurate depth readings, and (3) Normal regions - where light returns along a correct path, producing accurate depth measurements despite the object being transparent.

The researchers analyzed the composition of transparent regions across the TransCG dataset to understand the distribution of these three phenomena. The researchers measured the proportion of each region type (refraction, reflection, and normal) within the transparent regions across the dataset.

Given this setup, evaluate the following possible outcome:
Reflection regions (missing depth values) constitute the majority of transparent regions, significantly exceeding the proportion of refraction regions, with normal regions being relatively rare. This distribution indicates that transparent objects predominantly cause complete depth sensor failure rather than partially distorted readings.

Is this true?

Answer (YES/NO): NO